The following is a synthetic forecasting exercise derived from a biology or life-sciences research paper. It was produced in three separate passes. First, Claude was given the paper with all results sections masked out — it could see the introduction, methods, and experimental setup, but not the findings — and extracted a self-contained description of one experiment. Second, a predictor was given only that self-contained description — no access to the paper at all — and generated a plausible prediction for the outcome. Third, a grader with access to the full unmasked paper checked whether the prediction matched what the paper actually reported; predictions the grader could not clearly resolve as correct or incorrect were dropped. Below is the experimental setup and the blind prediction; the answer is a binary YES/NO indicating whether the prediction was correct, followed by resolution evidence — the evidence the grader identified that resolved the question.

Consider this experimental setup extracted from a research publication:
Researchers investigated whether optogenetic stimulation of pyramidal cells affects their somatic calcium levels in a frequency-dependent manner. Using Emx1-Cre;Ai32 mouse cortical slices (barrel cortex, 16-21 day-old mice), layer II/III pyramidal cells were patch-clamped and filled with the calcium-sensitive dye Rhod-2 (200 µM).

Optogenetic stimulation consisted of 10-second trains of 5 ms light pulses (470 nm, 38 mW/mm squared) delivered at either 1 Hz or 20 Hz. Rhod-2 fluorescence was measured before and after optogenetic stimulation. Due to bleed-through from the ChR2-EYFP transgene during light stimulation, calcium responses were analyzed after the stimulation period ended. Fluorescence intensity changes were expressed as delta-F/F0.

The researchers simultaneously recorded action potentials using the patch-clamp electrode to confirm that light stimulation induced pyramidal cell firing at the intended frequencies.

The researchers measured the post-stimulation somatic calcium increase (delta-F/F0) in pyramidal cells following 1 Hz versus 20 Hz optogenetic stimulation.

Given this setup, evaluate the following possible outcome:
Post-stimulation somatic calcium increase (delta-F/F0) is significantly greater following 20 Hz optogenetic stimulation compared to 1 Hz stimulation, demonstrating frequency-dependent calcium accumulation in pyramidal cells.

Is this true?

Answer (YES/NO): NO